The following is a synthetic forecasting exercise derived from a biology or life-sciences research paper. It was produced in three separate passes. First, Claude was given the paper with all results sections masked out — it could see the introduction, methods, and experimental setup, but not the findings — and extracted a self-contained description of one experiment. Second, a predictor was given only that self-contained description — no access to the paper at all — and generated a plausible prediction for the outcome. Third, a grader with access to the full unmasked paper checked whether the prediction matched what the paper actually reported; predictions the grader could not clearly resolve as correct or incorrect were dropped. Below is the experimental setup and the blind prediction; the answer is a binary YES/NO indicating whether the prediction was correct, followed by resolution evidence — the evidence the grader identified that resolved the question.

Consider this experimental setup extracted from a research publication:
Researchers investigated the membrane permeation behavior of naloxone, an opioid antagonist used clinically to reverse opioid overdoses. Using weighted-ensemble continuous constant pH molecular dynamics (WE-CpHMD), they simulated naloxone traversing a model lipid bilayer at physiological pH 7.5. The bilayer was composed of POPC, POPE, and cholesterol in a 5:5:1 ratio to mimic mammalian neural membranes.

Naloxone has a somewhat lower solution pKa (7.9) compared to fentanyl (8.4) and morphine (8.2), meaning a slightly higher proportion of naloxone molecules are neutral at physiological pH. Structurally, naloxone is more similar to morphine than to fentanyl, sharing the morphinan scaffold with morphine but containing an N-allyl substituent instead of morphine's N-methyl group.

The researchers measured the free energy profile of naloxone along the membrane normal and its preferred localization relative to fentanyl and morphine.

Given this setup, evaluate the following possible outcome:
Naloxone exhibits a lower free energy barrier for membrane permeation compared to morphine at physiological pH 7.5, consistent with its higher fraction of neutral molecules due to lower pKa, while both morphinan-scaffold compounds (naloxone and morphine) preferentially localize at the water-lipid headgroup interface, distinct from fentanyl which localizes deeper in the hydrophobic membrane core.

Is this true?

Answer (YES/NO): NO